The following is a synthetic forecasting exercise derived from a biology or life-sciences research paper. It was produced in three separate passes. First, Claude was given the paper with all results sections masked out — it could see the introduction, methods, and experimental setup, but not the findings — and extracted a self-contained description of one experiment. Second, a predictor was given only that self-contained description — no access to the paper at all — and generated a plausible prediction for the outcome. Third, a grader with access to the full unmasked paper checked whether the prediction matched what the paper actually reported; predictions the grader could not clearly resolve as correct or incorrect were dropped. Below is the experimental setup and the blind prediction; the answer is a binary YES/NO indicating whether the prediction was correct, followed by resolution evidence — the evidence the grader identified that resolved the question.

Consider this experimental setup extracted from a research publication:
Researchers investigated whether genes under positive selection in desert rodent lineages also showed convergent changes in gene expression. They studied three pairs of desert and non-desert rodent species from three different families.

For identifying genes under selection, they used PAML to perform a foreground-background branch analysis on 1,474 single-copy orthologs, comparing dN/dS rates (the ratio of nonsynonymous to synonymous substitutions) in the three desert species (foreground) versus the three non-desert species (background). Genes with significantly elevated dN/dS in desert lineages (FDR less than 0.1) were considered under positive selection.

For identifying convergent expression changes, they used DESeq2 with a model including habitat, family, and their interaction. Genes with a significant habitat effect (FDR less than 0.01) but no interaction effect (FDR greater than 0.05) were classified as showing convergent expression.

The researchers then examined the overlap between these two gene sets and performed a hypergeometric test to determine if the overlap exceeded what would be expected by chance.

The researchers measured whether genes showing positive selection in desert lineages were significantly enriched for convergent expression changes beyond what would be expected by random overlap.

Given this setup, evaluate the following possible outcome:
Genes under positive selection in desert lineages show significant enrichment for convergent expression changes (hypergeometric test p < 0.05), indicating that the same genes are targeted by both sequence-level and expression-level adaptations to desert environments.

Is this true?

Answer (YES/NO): NO